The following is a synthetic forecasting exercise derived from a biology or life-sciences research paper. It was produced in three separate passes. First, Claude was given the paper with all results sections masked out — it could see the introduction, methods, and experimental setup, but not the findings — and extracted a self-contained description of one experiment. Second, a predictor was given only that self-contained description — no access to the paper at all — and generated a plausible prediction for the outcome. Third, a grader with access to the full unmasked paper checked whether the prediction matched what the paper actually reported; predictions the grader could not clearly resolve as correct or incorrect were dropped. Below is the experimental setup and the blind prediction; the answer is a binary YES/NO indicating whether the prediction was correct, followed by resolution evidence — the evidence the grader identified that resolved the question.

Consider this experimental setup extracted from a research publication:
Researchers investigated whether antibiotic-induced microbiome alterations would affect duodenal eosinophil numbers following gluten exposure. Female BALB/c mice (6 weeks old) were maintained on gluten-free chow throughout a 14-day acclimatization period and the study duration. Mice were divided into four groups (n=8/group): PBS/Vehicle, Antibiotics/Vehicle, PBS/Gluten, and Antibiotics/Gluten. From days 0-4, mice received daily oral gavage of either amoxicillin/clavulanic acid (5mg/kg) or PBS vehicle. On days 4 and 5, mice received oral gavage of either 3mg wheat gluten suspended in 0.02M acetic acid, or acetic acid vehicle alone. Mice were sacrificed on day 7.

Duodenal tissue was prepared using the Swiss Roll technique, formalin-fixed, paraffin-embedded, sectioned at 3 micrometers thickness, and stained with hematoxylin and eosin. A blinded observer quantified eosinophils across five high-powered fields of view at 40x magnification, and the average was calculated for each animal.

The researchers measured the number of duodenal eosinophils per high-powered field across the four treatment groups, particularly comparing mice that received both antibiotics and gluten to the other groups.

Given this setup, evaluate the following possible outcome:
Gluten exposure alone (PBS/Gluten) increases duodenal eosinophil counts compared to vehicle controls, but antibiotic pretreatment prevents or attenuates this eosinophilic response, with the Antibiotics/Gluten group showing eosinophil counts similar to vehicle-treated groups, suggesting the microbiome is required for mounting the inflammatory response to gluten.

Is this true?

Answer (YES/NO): NO